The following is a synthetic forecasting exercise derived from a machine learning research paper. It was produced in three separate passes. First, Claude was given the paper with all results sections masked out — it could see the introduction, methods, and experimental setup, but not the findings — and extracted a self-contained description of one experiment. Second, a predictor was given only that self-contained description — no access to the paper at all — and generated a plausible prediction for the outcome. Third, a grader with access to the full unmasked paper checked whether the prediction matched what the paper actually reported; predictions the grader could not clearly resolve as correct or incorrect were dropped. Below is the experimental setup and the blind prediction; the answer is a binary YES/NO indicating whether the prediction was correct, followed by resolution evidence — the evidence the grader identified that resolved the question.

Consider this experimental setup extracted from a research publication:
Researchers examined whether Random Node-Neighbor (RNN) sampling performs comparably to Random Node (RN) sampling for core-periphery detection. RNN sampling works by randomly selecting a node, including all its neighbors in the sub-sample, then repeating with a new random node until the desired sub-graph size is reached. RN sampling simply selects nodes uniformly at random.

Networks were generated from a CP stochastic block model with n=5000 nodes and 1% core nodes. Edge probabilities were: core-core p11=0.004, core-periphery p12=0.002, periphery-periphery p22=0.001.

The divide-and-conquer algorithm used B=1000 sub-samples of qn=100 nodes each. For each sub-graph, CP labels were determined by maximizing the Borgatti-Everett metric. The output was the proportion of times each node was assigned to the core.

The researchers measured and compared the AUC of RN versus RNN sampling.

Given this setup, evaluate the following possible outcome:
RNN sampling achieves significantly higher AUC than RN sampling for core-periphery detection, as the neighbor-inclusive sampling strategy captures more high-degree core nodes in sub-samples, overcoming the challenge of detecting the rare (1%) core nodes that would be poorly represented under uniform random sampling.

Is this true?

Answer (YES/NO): NO